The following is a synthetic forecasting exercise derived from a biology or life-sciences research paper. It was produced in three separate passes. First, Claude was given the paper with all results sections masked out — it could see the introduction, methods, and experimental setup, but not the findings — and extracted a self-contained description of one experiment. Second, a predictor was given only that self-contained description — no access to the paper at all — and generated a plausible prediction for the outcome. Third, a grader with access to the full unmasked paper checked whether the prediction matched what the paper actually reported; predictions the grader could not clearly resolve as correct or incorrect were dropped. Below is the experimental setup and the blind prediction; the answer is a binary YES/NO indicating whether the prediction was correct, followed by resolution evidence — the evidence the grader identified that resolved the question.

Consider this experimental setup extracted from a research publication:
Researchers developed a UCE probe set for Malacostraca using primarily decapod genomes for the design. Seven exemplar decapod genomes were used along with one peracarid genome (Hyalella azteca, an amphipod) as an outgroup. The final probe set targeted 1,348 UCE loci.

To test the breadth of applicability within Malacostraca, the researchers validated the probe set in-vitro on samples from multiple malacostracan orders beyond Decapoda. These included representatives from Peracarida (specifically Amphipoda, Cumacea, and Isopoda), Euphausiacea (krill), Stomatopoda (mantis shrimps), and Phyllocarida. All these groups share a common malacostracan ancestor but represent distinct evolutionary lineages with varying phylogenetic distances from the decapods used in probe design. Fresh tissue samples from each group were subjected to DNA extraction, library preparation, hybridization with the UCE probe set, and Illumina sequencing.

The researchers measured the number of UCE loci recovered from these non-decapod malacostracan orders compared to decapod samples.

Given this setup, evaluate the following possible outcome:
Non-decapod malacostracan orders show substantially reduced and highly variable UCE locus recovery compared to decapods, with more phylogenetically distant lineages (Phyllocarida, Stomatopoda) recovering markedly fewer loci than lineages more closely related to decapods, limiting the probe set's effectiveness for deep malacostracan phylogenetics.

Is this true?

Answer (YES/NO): NO